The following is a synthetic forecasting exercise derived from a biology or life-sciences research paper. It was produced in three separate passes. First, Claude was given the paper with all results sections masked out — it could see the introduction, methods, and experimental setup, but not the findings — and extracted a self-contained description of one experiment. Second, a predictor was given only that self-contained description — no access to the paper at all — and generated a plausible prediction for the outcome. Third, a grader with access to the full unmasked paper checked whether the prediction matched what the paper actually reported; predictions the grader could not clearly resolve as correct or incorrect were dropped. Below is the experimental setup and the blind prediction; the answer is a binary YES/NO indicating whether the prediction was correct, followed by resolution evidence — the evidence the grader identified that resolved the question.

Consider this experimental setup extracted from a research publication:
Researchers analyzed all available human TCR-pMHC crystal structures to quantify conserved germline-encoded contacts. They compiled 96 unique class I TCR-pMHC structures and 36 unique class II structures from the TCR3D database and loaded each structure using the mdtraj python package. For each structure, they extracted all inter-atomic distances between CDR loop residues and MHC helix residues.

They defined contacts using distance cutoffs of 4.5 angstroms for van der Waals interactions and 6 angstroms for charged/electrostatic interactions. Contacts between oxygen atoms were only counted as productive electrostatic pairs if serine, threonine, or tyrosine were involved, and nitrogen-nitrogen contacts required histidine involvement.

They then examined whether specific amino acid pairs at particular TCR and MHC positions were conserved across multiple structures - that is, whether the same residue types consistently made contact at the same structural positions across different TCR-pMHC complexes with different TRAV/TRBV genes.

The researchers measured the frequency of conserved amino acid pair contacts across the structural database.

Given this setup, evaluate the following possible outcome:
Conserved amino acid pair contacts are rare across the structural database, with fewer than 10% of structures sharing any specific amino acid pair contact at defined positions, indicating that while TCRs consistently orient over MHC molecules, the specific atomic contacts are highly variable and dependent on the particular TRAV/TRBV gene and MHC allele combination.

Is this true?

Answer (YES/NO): YES